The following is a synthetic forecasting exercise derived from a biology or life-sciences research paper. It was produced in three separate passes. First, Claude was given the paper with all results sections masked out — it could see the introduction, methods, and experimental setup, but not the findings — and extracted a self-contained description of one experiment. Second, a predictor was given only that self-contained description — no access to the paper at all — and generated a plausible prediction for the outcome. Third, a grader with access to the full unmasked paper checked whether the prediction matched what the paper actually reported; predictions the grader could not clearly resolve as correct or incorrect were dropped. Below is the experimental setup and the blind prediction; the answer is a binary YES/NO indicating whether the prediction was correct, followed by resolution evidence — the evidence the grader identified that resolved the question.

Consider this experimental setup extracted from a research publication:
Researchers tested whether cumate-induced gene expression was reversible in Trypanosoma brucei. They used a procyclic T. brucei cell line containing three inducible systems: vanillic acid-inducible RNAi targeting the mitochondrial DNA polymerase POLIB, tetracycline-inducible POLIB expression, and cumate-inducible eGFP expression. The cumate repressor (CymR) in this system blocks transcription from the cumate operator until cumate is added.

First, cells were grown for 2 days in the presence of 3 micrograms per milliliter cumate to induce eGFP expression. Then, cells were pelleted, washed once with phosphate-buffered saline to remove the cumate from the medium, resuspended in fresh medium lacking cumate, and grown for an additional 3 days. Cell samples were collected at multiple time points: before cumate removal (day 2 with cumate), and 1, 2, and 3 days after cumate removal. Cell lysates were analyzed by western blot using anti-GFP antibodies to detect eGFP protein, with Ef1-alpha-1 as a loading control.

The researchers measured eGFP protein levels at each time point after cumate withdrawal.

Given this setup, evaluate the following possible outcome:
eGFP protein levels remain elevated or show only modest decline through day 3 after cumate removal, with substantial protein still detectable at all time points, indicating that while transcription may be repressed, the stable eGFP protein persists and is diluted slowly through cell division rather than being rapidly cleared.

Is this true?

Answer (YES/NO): NO